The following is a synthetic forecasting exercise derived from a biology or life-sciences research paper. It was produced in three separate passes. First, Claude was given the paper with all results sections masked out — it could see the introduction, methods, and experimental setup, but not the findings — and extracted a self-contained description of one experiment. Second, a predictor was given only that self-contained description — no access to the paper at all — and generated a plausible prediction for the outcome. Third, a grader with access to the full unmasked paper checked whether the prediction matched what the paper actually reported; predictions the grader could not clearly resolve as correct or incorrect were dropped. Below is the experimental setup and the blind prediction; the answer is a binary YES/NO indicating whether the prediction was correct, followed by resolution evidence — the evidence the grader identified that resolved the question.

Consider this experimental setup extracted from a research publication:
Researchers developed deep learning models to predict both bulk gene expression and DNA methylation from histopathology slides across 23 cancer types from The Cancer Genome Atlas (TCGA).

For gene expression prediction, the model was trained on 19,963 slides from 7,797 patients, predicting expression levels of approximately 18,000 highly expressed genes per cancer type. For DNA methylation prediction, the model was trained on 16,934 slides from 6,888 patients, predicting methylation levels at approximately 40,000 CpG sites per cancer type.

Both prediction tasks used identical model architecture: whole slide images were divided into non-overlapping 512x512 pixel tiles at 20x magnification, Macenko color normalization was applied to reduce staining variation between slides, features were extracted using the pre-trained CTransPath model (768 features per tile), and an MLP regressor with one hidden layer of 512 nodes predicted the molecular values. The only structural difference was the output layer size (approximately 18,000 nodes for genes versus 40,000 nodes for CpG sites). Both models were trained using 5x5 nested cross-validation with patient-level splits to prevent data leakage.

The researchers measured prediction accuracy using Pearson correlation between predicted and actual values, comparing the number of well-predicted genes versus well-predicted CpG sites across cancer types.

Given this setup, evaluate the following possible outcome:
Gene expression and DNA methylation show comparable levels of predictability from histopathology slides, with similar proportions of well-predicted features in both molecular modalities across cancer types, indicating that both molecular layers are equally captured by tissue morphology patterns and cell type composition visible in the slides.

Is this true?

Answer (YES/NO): YES